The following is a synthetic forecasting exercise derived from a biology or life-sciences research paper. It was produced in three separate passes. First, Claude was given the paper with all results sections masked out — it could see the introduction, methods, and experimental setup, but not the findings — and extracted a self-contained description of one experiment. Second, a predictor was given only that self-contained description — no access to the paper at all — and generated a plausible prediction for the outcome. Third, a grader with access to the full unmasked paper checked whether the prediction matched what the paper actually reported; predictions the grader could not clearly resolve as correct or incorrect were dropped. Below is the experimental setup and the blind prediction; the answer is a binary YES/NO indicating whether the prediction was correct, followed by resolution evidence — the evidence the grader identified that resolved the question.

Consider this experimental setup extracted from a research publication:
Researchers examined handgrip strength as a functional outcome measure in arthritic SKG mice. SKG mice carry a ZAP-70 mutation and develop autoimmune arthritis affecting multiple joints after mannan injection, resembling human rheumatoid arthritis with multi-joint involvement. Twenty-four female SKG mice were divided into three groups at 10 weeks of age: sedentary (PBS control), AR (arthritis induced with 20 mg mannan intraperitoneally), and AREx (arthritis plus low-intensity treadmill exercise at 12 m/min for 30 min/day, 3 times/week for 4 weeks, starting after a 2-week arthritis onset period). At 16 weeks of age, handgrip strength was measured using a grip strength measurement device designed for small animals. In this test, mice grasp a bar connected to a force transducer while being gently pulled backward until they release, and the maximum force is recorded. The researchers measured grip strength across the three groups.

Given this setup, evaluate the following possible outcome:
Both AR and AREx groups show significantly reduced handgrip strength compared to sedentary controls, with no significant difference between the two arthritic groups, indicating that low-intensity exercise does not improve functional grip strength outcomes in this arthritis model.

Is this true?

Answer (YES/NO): NO